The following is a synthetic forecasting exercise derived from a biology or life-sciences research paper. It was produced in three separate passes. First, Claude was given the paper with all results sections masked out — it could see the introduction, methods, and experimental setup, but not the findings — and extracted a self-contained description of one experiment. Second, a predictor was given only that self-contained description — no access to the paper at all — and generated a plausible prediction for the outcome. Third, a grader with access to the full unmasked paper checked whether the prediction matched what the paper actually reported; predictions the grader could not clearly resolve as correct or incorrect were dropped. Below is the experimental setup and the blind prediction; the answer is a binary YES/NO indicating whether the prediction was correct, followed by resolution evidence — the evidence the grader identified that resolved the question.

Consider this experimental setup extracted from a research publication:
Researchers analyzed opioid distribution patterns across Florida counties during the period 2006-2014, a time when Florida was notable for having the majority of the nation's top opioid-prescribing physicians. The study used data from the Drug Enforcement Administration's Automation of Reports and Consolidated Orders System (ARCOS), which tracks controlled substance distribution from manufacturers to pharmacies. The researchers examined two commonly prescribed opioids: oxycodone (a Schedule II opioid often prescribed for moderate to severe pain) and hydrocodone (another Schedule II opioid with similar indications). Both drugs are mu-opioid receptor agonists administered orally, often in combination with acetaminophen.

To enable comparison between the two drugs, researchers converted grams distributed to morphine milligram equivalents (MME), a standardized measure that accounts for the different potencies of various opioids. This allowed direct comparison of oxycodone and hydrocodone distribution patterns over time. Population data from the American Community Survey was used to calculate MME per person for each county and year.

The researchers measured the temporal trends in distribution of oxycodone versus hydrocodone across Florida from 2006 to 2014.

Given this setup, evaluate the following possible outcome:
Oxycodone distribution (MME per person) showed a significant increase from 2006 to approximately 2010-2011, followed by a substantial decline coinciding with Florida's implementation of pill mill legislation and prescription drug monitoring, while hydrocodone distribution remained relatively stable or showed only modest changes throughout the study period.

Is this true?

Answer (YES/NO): YES